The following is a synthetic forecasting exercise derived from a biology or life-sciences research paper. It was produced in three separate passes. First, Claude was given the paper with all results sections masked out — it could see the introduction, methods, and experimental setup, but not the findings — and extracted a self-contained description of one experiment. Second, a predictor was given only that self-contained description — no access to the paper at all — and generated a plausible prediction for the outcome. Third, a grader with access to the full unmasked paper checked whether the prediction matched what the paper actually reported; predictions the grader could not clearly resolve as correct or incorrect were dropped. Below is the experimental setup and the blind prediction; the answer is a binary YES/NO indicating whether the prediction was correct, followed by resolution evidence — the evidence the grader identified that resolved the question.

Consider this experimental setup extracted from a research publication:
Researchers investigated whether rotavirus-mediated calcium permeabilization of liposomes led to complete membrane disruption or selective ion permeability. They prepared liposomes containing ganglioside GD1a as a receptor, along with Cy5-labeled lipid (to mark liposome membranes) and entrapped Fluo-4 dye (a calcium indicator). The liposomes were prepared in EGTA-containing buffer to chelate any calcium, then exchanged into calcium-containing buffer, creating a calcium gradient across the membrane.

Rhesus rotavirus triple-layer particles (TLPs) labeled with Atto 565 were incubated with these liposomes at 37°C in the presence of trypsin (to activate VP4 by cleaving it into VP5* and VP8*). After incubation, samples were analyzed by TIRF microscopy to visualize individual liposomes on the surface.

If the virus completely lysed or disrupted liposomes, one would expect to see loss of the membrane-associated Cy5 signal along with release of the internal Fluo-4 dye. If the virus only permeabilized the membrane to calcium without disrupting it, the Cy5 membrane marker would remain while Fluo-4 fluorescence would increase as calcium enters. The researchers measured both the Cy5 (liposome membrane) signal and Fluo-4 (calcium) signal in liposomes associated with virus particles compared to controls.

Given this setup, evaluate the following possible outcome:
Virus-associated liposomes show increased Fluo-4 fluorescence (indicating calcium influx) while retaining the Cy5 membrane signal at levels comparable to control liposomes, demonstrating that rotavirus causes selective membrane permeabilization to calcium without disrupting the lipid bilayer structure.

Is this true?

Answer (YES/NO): YES